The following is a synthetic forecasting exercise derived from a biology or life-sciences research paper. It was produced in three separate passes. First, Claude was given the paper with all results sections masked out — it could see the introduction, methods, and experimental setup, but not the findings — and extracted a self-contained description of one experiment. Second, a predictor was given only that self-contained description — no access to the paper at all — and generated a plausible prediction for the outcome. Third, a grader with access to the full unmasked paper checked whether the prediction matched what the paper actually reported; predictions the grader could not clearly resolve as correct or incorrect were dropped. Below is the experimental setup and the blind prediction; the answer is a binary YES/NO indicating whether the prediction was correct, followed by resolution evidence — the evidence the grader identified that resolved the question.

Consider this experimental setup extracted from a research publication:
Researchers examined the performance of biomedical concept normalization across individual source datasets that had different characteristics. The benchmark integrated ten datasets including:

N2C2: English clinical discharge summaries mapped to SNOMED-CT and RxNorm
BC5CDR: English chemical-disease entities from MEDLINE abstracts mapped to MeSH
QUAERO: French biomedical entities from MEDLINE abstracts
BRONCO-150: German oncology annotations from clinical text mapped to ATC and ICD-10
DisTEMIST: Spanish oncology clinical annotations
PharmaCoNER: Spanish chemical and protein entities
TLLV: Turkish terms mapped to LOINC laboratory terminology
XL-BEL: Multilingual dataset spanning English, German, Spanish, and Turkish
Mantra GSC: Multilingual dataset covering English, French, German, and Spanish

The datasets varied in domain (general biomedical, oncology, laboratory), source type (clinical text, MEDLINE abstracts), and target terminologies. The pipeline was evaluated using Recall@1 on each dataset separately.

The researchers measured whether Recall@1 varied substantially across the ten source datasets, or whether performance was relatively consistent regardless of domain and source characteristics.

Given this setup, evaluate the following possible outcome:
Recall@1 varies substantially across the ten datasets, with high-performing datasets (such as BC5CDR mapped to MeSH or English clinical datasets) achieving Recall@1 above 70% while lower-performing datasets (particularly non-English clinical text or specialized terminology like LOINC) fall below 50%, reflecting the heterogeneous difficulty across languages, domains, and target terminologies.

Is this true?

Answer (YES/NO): YES